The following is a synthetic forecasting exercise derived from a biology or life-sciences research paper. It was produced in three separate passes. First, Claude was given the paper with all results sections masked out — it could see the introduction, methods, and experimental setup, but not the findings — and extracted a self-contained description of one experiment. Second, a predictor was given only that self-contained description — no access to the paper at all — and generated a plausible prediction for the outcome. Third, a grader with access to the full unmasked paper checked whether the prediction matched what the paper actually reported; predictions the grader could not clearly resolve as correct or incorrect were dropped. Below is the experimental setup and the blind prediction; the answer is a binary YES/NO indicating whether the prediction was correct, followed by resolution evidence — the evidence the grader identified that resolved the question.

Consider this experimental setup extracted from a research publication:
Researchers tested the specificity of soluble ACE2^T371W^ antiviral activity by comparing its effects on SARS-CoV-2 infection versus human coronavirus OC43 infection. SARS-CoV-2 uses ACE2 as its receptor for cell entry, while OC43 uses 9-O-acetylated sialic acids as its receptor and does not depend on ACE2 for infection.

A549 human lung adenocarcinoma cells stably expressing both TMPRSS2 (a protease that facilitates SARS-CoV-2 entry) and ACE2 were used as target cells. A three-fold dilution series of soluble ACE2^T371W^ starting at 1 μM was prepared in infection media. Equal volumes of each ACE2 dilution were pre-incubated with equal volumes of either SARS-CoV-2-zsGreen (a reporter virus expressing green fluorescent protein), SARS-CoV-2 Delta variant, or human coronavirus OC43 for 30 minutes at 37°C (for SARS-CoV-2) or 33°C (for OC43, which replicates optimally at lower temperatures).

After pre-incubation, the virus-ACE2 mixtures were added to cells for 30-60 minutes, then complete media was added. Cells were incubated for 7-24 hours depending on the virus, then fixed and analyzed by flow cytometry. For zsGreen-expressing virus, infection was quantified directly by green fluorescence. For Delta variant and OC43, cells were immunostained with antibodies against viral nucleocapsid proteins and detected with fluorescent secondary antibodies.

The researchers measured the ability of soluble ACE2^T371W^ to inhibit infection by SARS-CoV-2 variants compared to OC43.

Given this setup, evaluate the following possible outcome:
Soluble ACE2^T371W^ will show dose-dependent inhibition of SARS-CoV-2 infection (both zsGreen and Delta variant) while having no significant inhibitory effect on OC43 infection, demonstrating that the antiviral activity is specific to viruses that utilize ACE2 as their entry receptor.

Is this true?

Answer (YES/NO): YES